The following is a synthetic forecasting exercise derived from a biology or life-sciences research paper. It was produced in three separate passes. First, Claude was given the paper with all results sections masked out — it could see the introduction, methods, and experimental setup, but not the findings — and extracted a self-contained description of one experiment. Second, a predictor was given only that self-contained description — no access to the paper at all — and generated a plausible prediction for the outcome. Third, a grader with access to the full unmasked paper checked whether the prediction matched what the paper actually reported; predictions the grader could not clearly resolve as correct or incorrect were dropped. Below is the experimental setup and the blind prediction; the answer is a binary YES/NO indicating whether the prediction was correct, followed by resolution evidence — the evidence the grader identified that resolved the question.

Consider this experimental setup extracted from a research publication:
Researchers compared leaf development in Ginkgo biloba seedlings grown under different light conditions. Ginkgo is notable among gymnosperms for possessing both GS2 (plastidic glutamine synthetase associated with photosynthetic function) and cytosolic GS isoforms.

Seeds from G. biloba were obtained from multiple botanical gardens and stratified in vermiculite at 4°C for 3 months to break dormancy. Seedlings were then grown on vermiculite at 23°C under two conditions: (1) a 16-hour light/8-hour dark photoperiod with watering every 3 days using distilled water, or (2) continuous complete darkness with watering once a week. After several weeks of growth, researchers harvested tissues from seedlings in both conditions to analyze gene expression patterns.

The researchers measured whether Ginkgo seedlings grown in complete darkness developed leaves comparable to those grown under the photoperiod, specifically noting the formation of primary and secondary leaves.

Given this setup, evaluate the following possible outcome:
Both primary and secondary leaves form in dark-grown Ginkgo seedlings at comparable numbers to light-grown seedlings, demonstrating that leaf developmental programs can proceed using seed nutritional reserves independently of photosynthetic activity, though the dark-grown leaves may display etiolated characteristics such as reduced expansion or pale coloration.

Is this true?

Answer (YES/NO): NO